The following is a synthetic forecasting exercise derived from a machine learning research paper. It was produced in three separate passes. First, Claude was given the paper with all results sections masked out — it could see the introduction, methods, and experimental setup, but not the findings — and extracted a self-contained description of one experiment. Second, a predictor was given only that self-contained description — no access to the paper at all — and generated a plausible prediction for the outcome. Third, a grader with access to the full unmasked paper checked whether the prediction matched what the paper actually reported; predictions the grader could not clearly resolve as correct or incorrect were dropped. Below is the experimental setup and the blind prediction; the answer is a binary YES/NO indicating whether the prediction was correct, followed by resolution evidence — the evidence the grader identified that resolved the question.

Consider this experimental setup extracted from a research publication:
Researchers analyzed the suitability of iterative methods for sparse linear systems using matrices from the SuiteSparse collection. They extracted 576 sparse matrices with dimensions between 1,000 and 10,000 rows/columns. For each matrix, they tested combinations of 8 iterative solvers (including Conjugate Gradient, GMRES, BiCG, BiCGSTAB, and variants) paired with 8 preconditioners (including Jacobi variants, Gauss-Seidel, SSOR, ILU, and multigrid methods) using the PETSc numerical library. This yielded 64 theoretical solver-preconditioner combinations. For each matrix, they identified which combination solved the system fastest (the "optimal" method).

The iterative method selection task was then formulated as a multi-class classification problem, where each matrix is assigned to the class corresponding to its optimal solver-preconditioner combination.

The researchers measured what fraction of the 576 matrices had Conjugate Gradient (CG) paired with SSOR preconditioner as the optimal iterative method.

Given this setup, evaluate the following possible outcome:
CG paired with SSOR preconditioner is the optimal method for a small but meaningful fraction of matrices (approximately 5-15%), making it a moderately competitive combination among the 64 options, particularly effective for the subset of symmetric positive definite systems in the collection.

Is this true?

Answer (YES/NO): NO